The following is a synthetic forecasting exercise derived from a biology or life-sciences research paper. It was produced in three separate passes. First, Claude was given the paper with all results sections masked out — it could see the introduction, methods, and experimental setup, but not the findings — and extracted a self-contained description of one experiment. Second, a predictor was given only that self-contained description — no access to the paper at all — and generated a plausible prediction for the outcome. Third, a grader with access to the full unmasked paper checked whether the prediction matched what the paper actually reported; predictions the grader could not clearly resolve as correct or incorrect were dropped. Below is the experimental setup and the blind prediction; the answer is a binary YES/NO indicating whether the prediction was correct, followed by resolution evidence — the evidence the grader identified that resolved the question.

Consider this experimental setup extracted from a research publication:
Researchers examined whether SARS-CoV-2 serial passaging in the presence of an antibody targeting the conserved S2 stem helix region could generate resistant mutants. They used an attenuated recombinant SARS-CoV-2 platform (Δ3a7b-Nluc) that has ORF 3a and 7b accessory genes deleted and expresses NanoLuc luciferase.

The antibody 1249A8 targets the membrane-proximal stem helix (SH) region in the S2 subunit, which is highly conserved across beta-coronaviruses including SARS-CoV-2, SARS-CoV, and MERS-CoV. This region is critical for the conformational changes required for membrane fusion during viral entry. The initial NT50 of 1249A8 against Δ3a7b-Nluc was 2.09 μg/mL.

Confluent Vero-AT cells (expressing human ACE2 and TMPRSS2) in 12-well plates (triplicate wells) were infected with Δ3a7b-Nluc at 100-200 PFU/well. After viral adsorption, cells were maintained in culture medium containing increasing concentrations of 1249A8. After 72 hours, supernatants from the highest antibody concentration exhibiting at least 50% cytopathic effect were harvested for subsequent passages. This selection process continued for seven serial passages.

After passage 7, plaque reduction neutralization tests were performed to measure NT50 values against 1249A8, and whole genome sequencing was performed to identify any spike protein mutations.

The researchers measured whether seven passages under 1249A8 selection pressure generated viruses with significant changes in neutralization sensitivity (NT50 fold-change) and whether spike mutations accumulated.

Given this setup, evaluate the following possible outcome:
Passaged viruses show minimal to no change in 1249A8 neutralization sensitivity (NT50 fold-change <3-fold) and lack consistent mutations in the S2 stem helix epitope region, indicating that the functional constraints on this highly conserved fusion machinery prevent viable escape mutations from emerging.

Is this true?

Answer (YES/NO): NO